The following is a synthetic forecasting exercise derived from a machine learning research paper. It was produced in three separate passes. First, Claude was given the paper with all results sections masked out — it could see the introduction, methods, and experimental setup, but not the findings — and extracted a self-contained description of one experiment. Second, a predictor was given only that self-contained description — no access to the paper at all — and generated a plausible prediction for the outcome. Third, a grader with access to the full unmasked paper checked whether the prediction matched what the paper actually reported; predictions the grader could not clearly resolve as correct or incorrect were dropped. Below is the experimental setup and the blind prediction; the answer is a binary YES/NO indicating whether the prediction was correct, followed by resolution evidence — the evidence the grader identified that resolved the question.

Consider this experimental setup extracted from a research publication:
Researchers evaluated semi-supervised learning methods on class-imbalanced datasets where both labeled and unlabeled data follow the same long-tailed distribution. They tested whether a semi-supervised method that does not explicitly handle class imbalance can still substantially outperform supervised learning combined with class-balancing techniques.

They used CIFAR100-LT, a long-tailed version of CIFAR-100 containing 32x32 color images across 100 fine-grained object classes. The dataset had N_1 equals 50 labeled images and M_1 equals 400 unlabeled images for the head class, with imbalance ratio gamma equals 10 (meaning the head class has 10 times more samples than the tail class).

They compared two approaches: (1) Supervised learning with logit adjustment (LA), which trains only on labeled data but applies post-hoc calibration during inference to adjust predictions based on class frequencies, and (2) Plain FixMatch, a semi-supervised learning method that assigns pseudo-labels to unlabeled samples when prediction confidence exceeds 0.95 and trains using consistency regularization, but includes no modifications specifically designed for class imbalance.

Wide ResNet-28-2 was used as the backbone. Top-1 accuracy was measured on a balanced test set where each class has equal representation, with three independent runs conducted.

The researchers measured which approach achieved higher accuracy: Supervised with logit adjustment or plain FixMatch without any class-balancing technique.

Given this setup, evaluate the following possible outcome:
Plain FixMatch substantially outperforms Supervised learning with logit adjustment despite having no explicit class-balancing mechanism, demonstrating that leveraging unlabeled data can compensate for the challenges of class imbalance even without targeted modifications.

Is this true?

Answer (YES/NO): YES